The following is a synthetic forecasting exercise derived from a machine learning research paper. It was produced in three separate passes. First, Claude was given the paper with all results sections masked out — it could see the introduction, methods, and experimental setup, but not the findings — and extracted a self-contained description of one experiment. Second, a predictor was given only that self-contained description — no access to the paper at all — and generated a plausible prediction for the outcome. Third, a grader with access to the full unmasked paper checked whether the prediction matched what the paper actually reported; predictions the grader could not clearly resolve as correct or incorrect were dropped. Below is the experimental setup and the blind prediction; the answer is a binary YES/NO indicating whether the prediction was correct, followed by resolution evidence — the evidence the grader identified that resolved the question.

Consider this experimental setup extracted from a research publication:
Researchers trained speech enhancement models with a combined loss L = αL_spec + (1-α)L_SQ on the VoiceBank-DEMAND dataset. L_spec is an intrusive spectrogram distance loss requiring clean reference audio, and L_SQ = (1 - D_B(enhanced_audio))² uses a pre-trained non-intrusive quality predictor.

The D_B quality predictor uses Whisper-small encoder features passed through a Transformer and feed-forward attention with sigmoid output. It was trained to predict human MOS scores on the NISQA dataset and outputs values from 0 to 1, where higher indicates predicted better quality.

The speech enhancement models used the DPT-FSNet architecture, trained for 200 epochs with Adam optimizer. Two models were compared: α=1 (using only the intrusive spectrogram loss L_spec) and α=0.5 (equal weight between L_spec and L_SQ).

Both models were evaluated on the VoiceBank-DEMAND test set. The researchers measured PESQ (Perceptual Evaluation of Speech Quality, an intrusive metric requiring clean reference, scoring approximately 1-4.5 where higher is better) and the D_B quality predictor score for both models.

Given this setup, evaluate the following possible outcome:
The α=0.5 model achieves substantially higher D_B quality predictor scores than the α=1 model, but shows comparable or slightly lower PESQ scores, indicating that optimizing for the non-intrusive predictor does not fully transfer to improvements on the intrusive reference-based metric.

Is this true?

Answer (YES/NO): NO